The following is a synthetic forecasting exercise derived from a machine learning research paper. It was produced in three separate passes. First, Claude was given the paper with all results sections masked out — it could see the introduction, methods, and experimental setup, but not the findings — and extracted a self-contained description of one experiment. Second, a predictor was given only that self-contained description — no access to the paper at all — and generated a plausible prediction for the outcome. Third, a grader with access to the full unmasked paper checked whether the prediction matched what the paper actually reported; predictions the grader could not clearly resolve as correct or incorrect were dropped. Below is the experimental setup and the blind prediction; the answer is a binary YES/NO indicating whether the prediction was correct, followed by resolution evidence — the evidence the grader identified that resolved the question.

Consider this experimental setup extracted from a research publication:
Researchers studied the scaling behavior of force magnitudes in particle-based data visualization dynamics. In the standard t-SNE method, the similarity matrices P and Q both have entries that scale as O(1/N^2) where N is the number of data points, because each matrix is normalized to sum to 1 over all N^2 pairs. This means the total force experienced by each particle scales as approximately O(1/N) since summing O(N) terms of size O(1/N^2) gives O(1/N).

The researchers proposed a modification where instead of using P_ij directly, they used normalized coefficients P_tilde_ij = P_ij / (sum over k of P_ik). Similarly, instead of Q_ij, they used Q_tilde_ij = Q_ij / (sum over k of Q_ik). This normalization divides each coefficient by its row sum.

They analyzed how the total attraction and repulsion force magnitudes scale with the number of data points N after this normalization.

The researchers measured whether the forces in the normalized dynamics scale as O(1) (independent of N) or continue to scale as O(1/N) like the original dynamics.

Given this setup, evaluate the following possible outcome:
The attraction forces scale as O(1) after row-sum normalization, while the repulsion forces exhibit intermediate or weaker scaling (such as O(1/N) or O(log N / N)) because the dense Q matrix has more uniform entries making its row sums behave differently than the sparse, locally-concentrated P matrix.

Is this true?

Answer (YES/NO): NO